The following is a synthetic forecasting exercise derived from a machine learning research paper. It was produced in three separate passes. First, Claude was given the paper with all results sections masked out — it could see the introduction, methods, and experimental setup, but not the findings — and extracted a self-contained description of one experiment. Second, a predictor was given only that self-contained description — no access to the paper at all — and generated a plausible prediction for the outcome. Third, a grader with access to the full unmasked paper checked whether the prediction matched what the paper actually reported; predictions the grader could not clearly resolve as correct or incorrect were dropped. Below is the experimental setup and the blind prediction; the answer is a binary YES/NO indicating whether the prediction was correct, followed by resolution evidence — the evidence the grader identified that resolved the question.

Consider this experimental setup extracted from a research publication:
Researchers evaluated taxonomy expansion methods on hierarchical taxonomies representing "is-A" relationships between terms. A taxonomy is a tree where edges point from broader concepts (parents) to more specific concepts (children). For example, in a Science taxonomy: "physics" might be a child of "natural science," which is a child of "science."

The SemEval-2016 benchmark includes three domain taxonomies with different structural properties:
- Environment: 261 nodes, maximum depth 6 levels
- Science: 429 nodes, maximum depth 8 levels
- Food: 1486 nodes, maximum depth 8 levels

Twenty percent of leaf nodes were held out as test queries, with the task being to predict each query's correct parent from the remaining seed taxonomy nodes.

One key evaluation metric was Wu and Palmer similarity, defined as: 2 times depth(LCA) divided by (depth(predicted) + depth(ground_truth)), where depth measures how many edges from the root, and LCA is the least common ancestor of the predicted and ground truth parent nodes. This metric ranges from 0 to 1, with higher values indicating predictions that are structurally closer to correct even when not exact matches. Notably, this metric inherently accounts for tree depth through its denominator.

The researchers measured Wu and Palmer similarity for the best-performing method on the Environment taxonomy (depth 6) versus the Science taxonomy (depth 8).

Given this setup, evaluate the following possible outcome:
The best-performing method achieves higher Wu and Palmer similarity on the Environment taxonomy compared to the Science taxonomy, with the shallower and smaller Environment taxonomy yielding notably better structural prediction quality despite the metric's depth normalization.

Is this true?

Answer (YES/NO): NO